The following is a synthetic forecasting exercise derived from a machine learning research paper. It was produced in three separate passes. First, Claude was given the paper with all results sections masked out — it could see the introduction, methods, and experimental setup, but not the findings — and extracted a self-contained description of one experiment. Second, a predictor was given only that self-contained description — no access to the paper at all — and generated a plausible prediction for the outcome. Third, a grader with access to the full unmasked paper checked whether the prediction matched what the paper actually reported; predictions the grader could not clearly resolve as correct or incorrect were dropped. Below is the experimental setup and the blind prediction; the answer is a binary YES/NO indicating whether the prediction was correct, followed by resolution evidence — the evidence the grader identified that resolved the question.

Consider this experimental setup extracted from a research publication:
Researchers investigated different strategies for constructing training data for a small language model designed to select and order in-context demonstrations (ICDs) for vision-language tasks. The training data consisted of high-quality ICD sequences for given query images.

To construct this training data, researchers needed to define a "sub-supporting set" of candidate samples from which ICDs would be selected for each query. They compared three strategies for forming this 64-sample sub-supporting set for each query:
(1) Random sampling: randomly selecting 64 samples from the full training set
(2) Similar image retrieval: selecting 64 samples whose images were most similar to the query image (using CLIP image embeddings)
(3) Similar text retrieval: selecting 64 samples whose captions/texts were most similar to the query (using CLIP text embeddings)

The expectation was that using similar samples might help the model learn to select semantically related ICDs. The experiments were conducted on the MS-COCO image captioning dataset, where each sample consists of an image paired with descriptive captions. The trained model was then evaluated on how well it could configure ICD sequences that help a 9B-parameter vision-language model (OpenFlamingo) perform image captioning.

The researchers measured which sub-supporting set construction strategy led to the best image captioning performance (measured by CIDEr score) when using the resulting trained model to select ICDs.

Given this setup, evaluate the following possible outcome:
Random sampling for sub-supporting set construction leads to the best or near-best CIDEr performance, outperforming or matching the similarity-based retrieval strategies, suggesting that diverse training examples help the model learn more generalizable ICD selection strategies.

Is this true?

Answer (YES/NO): YES